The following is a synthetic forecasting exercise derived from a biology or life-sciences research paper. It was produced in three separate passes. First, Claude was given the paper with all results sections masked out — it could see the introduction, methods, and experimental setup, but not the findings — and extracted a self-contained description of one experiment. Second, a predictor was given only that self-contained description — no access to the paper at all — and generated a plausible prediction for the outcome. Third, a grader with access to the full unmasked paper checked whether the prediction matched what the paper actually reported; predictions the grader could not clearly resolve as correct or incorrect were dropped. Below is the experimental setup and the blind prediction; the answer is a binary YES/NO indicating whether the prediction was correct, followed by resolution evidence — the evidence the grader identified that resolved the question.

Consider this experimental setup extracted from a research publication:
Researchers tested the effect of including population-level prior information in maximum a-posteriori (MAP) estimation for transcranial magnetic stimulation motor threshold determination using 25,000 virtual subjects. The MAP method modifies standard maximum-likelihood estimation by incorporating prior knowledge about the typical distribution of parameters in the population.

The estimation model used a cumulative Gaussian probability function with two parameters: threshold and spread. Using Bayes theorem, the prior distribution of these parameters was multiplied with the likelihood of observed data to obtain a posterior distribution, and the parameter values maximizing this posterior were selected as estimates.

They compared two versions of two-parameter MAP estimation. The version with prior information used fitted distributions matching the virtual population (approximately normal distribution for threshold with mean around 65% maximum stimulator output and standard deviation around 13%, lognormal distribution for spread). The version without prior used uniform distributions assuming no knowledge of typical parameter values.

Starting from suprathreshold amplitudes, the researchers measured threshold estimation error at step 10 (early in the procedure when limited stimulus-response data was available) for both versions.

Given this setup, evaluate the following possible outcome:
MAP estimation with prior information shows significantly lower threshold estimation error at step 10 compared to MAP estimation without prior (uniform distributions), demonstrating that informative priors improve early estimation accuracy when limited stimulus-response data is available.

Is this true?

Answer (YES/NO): YES